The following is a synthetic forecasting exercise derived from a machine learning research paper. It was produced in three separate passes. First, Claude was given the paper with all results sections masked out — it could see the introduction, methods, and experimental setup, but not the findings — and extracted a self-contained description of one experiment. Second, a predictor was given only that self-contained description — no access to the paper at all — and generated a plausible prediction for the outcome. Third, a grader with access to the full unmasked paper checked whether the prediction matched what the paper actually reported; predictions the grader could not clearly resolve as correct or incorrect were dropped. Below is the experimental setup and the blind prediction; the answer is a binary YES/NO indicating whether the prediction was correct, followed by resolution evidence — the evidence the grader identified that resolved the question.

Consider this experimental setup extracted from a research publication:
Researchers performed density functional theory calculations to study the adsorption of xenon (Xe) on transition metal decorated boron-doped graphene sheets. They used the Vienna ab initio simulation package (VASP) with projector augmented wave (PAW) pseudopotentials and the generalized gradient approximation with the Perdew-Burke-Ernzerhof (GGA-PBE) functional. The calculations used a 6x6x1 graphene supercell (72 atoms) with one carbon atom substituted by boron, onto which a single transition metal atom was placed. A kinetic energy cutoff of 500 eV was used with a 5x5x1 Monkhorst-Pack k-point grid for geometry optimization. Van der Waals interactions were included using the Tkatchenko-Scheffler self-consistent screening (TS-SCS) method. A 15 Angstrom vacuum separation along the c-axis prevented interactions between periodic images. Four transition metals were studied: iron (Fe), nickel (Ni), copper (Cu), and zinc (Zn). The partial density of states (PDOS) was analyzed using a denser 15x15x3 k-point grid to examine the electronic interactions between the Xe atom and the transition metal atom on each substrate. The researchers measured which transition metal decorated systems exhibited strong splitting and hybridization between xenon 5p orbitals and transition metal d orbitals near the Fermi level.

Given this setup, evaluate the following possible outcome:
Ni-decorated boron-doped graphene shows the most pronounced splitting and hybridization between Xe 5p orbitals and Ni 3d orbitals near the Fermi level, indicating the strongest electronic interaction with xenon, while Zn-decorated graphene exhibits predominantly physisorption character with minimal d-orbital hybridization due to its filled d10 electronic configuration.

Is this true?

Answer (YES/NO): NO